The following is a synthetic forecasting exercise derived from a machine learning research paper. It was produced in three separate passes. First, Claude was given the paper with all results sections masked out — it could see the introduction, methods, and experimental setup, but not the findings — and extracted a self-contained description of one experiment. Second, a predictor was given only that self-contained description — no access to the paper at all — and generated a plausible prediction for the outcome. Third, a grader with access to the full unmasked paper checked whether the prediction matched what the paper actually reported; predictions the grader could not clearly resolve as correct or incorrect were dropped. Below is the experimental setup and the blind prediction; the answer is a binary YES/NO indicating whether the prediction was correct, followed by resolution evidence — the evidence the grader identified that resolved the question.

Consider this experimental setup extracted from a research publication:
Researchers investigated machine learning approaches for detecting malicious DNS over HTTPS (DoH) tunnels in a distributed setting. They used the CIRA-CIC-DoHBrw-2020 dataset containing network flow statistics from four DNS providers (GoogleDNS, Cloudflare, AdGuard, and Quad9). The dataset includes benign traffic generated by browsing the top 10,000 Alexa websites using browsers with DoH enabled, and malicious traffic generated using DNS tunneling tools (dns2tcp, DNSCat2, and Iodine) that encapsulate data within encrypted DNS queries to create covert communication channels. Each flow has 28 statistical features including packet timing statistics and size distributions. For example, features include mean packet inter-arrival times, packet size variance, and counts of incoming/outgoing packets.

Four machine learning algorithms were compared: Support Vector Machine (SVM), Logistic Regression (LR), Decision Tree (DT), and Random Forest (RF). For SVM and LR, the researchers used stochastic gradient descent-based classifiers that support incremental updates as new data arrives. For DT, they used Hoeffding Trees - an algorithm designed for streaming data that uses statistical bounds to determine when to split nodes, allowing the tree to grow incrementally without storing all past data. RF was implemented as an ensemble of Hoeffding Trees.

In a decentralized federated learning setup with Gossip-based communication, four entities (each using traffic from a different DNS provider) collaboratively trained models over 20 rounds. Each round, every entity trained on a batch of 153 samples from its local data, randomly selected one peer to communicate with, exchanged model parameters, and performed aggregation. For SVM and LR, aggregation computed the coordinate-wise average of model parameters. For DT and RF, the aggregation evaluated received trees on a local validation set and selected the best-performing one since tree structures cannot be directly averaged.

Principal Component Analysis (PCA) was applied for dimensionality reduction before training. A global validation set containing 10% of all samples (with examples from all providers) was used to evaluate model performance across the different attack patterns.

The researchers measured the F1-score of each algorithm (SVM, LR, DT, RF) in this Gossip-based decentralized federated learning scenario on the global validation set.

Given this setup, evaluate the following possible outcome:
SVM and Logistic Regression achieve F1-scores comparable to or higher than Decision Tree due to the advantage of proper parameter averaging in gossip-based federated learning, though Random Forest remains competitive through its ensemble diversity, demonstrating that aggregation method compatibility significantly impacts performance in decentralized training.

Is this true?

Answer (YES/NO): NO